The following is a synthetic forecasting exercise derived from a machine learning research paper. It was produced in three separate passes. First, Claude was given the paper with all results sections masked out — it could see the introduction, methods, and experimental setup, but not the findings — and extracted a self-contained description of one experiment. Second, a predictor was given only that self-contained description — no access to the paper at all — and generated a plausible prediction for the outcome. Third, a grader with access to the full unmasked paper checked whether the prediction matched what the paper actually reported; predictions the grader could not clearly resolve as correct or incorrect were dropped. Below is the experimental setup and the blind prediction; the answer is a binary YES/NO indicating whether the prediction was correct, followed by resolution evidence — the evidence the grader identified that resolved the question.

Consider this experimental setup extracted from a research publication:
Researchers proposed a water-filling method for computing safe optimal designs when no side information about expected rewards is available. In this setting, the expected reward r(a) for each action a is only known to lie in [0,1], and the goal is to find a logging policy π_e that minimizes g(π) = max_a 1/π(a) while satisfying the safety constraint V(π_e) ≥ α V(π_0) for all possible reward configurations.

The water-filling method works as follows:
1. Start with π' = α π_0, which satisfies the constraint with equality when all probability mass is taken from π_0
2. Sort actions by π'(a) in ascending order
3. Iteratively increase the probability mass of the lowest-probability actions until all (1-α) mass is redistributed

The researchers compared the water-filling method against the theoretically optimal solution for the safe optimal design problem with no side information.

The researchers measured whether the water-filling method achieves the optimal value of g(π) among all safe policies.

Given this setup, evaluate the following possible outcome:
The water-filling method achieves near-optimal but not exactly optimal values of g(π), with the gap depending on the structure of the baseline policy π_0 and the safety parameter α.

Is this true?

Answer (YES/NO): NO